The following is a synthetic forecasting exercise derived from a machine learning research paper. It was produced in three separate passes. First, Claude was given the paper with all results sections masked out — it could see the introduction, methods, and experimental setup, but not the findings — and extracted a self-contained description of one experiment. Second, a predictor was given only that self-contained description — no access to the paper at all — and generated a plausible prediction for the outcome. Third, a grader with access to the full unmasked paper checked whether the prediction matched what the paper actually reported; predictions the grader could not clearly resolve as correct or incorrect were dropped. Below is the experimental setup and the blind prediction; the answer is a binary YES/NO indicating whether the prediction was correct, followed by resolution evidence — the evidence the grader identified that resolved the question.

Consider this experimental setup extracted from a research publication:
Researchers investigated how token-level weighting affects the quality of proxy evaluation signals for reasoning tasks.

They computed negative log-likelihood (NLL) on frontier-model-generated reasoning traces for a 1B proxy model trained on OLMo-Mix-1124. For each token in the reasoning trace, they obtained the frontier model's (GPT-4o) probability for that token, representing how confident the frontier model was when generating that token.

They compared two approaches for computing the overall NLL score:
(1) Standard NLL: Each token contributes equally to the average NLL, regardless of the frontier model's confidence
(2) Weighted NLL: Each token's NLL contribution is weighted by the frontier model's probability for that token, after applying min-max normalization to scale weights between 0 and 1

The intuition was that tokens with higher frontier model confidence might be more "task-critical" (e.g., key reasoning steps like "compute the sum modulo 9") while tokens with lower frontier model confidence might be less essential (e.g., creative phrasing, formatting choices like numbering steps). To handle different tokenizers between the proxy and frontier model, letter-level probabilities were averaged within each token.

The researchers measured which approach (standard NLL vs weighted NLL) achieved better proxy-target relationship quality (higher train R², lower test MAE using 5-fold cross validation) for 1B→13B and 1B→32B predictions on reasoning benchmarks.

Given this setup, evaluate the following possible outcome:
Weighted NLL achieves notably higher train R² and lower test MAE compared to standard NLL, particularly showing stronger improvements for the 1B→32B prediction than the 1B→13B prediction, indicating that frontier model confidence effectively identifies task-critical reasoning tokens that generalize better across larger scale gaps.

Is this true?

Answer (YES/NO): NO